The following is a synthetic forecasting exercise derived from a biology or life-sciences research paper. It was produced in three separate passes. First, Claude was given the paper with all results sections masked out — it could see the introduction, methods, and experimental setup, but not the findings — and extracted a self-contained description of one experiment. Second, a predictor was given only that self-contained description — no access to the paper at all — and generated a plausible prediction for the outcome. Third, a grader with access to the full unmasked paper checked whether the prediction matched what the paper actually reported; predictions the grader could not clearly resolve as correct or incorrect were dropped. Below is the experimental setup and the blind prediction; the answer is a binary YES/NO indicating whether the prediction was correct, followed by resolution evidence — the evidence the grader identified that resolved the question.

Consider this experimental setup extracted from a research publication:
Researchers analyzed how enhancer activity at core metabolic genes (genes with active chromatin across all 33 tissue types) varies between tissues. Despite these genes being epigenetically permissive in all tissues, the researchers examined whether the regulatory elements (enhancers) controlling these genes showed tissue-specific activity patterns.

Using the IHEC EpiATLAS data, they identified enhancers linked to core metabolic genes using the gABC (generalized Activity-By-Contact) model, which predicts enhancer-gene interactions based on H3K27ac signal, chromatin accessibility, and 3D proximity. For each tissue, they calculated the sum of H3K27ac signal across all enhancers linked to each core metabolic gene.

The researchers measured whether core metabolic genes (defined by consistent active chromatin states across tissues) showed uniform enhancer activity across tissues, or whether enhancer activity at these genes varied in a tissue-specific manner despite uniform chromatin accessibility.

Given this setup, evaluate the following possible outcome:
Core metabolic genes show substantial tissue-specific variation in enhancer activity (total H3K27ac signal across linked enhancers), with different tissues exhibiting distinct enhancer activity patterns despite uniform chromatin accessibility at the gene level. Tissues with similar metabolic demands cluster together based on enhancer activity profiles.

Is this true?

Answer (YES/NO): NO